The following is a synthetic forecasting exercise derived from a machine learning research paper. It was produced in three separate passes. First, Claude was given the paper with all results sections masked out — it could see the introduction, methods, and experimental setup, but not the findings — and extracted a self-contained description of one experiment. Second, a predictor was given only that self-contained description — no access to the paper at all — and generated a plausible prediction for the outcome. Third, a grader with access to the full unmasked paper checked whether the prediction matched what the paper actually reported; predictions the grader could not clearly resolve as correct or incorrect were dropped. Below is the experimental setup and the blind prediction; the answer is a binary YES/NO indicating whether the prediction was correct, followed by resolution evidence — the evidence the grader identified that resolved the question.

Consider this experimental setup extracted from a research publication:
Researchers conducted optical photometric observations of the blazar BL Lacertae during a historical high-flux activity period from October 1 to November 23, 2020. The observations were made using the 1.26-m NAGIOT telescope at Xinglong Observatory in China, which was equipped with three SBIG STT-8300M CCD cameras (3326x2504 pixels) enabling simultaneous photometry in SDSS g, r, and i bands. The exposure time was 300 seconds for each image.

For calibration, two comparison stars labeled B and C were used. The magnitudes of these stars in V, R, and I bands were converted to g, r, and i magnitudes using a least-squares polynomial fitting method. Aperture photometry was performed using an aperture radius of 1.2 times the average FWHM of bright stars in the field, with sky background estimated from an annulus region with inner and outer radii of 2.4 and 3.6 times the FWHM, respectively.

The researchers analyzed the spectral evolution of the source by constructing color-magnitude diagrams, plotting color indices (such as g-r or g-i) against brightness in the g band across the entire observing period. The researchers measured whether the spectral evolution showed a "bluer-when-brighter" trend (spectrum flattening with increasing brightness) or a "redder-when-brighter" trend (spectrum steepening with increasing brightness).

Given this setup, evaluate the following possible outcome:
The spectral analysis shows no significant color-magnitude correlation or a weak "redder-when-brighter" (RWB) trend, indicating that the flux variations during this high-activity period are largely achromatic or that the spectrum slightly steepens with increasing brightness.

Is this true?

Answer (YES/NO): NO